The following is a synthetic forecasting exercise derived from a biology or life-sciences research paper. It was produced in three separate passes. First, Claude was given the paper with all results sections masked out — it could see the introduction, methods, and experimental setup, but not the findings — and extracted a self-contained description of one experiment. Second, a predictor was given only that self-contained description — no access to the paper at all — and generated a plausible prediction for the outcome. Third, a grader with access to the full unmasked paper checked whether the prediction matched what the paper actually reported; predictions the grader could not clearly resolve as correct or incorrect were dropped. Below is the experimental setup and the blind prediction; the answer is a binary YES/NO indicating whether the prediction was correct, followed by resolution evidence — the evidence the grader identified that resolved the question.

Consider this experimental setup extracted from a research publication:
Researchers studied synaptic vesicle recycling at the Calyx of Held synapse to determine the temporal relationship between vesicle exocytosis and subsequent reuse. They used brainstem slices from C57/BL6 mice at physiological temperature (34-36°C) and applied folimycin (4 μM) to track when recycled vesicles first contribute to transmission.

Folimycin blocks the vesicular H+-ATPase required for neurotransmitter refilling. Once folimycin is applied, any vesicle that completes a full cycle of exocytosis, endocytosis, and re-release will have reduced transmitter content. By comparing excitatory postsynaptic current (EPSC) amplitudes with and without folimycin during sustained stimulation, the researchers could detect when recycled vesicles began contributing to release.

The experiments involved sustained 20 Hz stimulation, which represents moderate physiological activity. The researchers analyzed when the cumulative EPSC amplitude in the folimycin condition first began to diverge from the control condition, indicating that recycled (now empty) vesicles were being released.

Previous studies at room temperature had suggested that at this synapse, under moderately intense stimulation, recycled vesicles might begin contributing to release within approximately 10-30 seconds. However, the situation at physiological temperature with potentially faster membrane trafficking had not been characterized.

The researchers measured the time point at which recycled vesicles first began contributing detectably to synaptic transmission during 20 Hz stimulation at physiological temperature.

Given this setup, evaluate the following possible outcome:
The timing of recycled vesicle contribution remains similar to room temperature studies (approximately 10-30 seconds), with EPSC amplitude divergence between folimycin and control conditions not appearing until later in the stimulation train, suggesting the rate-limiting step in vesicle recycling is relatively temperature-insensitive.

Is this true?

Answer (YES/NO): YES